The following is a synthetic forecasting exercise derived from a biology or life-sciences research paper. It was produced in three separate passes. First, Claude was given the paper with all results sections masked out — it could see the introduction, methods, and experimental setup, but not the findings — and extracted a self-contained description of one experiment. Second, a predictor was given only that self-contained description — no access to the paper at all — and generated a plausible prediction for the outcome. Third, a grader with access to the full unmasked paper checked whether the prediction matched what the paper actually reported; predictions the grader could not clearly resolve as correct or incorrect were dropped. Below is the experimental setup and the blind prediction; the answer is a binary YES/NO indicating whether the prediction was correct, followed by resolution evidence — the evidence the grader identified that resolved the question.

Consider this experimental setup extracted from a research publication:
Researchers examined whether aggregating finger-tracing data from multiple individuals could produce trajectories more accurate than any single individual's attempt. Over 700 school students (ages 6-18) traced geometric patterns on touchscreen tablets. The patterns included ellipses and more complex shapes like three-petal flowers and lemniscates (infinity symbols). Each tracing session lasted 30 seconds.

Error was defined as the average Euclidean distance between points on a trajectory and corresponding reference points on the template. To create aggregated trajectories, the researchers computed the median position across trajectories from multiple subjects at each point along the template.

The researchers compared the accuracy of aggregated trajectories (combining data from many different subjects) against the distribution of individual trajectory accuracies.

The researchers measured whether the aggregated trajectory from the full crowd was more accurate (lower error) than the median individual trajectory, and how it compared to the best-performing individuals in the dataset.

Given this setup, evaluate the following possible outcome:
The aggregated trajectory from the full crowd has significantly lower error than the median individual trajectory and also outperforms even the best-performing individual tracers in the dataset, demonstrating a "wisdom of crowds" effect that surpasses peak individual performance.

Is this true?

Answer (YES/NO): NO